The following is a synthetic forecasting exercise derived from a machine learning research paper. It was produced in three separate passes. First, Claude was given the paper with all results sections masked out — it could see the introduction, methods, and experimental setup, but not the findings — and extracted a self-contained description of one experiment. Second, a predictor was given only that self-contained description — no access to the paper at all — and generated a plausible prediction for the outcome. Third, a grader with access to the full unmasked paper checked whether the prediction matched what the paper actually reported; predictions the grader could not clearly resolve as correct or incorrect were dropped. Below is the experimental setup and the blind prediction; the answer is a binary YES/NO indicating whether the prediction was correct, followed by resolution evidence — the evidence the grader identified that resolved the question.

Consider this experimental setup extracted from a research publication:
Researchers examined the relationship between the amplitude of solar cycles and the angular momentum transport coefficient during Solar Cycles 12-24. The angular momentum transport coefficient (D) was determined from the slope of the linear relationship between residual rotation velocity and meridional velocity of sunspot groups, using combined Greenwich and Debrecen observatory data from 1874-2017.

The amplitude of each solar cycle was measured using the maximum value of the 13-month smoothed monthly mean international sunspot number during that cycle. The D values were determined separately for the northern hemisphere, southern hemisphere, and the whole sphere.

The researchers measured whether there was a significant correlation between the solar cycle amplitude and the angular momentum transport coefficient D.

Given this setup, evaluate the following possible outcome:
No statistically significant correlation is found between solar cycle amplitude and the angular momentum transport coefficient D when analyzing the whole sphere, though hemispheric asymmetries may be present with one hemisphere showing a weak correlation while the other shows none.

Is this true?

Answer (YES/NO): NO